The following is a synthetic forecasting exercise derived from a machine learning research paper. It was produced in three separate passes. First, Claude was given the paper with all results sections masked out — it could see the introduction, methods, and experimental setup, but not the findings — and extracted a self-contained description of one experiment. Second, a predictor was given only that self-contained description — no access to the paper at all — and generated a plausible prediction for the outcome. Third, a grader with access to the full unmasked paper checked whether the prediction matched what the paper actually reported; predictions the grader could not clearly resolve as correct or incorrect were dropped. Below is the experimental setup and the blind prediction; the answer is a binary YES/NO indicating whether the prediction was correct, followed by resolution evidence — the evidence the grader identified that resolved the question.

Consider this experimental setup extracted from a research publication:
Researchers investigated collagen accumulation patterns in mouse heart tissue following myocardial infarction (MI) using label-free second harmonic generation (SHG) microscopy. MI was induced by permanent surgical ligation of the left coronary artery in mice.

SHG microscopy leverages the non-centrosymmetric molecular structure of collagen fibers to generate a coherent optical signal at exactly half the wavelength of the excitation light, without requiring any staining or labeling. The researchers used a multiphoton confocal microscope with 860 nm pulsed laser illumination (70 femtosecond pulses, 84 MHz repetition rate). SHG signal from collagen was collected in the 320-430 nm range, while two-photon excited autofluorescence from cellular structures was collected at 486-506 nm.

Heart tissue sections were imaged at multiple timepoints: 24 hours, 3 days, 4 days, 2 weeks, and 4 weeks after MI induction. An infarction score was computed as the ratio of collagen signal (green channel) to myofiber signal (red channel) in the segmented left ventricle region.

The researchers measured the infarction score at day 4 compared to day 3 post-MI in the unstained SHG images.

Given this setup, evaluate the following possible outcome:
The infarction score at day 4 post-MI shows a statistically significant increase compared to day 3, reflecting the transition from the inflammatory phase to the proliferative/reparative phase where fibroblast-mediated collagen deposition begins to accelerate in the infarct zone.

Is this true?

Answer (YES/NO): NO